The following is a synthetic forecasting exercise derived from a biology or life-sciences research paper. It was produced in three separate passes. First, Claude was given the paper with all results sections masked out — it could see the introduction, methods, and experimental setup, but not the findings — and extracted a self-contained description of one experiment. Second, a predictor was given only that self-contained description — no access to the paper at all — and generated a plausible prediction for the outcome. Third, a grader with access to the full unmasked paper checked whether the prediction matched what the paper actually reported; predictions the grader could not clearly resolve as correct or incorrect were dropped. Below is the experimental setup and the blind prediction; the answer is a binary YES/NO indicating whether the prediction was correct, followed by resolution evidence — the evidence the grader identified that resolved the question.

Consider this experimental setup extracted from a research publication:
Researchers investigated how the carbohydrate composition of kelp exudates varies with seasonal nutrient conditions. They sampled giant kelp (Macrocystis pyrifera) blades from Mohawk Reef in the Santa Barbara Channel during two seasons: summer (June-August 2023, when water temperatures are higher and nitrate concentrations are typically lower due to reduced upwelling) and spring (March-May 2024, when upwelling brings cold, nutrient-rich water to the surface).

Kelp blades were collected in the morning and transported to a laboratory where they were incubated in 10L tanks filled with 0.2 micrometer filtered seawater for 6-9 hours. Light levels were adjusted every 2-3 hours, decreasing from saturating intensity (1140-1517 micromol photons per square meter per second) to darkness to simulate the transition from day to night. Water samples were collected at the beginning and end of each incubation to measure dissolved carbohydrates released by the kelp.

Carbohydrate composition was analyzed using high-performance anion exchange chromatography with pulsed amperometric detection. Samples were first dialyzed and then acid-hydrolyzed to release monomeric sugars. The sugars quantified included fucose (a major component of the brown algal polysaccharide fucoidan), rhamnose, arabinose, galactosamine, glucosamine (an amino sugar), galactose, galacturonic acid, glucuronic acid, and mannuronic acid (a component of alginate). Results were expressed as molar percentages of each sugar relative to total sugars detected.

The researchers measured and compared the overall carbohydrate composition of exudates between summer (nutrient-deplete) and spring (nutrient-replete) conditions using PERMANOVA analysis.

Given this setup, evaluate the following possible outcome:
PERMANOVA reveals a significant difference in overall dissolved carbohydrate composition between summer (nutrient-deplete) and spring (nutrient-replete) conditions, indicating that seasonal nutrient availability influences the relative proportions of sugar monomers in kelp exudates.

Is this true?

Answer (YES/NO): YES